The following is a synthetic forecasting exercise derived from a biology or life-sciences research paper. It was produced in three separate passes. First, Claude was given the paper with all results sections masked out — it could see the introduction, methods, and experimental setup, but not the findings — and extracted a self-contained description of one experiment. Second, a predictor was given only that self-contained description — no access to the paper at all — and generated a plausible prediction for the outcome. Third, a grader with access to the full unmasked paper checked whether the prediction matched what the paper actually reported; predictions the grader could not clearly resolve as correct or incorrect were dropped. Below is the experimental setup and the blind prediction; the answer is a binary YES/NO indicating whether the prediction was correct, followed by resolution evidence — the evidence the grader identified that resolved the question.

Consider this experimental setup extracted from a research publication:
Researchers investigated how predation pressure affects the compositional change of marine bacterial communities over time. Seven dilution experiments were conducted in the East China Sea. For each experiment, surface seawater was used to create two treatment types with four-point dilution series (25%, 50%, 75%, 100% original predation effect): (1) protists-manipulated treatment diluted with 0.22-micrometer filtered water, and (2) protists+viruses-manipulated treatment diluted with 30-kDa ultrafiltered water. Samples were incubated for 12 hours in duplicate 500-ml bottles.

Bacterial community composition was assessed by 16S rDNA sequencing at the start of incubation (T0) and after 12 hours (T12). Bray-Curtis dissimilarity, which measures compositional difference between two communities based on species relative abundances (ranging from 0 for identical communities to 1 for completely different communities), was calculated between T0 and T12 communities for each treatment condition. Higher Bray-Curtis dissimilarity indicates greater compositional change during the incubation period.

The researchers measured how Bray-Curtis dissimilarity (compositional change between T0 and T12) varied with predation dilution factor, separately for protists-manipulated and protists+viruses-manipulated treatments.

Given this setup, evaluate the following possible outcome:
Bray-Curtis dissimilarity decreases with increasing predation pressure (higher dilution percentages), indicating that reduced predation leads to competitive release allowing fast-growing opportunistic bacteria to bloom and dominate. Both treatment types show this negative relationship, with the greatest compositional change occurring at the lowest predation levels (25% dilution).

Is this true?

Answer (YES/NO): YES